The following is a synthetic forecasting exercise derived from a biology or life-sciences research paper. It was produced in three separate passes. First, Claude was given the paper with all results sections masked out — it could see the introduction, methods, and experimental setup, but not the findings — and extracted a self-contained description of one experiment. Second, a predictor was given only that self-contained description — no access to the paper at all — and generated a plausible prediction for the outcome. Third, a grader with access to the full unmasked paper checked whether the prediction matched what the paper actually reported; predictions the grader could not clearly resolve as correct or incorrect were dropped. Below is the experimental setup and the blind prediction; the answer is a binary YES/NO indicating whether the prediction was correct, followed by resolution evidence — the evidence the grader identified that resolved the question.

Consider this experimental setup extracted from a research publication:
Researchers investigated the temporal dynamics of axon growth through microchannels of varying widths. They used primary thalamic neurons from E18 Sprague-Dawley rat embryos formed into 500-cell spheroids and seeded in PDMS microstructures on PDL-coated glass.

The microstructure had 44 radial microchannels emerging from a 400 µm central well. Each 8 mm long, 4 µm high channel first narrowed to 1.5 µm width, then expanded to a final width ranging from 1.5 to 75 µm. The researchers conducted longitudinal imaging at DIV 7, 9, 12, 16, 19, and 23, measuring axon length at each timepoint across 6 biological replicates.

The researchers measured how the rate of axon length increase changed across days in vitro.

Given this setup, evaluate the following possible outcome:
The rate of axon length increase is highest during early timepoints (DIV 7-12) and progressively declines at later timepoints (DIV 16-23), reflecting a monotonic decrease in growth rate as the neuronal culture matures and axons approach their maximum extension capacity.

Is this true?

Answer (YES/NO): NO